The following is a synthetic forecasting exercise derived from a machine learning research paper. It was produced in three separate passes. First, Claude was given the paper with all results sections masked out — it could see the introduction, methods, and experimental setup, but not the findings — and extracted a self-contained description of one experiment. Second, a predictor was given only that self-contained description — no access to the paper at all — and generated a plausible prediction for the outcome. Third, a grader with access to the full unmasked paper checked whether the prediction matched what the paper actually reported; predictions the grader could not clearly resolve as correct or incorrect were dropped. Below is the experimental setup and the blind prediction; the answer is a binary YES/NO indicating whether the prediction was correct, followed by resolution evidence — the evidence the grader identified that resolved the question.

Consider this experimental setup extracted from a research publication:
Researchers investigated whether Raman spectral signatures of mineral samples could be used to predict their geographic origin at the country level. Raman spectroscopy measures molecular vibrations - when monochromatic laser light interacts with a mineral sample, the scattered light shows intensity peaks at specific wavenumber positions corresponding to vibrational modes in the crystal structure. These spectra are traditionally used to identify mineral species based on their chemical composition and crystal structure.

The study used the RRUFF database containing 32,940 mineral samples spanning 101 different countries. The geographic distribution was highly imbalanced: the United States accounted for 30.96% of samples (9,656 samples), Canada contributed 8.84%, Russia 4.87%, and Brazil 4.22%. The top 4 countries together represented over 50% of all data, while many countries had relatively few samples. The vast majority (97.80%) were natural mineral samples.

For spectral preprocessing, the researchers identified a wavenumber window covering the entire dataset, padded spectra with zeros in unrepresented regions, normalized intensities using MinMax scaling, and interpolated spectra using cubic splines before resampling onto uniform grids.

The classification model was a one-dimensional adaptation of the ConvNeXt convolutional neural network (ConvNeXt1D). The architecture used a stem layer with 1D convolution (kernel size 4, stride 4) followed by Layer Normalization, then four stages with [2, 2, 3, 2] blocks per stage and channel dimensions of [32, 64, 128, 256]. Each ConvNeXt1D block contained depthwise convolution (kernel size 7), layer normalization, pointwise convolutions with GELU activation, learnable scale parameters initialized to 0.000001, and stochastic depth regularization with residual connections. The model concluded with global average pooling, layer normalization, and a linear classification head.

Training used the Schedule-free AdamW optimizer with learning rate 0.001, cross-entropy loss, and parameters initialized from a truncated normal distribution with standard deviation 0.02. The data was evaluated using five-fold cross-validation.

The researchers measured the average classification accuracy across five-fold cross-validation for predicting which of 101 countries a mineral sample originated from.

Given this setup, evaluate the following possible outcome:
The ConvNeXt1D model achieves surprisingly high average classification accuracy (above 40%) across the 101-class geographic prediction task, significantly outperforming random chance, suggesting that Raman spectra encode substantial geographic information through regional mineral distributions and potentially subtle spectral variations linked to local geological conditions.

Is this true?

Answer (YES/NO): YES